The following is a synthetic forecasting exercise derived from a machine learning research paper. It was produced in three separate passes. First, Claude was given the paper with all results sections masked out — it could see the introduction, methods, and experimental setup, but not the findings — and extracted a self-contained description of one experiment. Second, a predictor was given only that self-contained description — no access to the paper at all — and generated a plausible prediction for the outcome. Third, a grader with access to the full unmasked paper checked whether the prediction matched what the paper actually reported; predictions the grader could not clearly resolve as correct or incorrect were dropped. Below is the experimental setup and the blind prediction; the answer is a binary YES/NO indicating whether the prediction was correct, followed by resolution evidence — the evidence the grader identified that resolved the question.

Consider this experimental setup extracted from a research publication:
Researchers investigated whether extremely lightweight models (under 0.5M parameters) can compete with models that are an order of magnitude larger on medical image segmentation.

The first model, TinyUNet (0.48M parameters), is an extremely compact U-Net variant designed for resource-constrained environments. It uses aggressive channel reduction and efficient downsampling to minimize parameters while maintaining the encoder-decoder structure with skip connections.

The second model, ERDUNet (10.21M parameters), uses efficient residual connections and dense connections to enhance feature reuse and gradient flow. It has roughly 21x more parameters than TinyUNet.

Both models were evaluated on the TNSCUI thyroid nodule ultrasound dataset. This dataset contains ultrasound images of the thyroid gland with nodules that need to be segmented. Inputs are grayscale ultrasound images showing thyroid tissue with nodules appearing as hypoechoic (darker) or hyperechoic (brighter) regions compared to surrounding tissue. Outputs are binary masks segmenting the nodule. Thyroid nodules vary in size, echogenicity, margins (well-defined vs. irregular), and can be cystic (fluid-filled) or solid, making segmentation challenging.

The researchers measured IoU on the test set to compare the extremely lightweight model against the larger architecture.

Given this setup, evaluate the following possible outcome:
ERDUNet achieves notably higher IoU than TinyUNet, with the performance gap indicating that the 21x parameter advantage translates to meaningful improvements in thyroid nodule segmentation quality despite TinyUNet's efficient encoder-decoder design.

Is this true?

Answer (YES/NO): NO